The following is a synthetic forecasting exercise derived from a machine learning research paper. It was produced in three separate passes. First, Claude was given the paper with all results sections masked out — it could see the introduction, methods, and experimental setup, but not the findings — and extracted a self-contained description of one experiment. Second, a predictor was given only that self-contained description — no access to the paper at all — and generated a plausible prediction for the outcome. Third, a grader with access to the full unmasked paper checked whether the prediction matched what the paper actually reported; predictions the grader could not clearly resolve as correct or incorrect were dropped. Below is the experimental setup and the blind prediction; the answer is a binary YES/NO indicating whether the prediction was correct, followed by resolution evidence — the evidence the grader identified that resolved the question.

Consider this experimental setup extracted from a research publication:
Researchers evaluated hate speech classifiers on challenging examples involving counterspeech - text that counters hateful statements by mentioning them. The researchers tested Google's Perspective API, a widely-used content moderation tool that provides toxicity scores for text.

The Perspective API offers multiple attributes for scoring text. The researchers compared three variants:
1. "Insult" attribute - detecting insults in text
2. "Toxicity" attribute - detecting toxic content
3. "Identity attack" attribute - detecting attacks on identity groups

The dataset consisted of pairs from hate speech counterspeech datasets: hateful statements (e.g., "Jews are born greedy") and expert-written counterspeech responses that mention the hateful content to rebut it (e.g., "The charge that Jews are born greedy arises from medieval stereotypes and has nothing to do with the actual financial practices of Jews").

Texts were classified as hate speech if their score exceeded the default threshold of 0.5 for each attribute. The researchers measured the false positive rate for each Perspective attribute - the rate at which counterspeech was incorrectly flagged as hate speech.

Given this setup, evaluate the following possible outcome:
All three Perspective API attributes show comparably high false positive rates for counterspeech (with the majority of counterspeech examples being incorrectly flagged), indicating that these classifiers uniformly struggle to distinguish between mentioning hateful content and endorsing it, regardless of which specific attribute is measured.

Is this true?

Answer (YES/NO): NO